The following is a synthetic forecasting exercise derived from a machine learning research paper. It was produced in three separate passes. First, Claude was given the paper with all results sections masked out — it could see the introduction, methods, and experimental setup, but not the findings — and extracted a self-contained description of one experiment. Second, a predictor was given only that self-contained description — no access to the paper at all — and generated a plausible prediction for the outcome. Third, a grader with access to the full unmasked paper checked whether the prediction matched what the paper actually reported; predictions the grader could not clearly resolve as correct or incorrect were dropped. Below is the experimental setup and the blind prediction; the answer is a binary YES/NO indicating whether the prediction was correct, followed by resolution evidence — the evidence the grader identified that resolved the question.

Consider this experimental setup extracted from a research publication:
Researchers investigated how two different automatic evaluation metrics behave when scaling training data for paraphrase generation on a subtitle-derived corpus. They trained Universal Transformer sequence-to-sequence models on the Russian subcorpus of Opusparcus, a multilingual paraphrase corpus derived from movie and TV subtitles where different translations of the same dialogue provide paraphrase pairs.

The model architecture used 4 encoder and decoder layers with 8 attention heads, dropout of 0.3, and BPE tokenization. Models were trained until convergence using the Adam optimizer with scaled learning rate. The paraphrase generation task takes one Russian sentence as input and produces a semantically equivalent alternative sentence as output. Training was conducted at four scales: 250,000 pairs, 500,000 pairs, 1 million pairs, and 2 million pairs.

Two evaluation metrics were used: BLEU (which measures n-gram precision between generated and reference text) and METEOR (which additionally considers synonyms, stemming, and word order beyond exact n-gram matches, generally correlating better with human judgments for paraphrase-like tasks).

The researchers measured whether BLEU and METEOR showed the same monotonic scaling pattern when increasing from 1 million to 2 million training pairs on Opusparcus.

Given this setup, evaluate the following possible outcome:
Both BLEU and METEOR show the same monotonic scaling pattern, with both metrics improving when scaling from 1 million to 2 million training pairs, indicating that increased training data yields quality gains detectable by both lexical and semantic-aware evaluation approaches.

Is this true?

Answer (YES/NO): NO